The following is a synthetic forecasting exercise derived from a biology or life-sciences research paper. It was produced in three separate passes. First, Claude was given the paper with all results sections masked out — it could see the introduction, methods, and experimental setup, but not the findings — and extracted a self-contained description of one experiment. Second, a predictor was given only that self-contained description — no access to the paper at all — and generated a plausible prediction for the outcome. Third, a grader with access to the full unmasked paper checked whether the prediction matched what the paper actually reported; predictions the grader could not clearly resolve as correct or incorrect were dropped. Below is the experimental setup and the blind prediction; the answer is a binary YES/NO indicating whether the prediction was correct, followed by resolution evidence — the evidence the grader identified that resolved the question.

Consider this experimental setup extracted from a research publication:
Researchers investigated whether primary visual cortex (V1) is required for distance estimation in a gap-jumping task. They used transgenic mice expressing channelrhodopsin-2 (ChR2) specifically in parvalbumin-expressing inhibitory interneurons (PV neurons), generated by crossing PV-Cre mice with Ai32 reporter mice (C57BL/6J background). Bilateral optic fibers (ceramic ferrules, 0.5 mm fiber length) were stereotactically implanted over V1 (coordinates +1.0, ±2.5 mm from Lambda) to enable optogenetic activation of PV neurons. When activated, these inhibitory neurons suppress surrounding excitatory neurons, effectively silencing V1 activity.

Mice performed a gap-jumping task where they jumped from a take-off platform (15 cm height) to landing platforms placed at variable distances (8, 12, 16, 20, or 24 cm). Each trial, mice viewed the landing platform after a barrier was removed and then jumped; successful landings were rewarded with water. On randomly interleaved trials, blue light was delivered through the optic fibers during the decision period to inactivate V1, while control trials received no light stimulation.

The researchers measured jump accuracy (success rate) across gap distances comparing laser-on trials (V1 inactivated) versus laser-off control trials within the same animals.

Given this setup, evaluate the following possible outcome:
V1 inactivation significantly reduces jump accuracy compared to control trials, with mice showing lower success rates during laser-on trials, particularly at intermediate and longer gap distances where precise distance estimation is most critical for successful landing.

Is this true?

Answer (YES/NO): NO